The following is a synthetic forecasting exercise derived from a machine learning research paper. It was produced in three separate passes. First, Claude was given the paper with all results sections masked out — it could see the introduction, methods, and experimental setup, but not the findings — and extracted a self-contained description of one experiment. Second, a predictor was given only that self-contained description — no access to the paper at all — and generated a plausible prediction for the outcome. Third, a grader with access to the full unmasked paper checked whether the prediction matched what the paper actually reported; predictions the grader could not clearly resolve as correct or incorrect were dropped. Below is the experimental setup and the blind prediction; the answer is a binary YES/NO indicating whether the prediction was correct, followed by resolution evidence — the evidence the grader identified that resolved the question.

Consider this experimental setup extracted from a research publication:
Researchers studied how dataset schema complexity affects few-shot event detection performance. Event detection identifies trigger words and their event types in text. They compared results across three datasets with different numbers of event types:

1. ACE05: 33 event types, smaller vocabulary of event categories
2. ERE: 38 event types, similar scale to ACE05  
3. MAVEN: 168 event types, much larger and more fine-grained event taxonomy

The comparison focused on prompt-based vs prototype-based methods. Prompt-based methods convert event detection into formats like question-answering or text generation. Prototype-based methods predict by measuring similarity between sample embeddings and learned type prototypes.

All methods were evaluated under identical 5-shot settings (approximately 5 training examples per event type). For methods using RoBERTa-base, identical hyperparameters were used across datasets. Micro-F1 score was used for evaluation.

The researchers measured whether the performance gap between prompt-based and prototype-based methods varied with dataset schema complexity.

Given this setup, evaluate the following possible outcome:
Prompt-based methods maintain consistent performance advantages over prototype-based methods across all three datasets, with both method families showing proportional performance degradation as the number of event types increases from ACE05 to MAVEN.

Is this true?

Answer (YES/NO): NO